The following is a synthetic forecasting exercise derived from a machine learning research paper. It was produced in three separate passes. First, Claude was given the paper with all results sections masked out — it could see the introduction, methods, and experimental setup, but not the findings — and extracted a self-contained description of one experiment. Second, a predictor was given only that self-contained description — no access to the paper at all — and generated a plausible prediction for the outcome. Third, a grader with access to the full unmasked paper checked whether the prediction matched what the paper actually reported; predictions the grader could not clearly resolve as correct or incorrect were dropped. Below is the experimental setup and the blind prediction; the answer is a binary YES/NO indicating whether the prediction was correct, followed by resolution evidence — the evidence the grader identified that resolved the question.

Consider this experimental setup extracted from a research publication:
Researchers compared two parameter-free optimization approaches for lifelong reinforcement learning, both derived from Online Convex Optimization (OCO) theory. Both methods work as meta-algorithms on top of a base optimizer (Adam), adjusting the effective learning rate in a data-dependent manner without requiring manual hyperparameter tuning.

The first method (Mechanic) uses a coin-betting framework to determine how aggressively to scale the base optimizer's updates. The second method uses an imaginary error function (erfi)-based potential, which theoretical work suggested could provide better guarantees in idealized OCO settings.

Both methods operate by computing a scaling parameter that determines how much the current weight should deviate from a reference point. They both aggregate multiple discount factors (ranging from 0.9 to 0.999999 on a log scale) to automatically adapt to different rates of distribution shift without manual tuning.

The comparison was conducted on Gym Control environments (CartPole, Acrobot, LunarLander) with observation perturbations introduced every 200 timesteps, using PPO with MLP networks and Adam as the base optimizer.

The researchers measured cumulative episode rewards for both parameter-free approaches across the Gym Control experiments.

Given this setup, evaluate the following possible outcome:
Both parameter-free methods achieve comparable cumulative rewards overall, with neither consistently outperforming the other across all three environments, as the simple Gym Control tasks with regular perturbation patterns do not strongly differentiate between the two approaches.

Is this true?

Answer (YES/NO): NO